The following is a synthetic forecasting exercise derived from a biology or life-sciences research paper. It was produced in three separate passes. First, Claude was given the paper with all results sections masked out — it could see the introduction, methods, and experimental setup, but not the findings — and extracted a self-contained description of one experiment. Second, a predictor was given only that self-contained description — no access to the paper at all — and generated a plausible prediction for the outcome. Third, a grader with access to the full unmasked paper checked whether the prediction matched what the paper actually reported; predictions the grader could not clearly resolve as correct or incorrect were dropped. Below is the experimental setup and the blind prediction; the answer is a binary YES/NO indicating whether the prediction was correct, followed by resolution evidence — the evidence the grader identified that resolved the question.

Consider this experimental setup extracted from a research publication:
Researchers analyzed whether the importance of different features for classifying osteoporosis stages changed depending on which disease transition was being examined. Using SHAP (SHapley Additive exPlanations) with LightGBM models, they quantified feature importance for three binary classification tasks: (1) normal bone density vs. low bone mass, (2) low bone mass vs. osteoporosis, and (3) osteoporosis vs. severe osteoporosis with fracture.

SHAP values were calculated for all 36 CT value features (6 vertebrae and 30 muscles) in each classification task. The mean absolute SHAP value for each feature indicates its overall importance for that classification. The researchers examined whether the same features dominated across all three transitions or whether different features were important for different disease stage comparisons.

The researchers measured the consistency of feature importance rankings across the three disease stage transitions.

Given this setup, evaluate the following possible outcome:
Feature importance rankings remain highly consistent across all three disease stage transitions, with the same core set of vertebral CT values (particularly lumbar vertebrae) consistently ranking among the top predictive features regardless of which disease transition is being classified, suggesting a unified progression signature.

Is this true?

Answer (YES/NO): NO